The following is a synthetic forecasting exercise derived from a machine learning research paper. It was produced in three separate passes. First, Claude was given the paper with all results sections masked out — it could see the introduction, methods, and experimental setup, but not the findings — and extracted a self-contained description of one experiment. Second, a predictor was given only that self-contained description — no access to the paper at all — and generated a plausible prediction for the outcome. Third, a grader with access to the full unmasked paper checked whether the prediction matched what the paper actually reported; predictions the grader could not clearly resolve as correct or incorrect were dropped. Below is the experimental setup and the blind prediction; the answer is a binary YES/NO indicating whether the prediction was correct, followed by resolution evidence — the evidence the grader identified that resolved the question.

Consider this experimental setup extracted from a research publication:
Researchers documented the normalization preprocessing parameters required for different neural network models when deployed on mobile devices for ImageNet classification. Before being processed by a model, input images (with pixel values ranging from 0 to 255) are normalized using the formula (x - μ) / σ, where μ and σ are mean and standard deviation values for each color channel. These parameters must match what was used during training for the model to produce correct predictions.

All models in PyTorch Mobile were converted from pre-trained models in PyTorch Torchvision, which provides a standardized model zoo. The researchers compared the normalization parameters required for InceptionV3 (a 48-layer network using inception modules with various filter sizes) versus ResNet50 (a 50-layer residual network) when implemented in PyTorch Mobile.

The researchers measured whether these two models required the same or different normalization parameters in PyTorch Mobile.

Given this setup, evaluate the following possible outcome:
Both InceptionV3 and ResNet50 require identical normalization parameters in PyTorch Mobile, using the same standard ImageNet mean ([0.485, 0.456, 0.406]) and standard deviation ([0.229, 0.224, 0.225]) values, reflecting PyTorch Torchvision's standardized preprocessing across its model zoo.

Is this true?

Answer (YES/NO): YES